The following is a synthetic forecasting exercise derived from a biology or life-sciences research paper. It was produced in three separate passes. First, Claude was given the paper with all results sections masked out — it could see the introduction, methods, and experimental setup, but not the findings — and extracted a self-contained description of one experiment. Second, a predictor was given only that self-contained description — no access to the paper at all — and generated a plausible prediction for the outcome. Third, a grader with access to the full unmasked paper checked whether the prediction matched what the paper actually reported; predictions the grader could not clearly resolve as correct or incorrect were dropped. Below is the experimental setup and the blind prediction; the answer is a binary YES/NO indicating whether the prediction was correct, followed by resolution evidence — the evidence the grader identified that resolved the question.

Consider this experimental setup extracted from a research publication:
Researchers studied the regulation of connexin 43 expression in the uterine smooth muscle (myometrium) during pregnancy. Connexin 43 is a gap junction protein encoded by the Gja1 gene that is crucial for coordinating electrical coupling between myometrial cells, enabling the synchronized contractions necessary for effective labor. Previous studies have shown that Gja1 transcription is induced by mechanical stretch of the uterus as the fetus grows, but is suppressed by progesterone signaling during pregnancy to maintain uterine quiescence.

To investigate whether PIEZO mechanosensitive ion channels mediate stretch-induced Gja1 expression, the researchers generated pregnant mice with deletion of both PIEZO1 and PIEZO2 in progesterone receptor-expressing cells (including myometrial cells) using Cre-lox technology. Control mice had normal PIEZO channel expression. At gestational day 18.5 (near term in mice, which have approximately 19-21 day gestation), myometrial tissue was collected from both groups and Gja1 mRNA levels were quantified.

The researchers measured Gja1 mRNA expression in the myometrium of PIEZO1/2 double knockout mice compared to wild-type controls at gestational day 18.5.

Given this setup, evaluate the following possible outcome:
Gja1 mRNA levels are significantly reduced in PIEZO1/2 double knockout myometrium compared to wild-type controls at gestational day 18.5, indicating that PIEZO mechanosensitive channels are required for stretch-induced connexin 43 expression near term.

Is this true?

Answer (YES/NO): YES